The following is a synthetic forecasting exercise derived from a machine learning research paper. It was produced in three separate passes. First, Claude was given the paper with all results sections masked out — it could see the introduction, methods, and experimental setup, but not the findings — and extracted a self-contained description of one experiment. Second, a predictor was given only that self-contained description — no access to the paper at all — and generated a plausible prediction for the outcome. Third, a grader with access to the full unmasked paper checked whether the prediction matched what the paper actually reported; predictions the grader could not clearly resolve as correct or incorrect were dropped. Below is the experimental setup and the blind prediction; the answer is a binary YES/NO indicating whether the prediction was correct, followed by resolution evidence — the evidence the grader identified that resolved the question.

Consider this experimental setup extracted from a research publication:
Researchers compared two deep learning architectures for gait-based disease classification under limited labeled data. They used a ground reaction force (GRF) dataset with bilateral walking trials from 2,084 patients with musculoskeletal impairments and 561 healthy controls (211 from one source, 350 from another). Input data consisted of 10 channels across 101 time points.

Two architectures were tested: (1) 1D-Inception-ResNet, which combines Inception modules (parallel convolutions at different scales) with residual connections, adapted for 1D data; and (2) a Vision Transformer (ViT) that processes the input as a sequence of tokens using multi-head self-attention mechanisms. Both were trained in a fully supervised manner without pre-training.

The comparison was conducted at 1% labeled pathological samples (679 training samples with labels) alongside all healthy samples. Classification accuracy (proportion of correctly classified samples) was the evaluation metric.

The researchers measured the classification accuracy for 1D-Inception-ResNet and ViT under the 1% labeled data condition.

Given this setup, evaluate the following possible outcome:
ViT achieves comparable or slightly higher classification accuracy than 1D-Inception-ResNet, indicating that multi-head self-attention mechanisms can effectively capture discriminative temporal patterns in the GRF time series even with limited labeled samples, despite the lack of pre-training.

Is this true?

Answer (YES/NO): YES